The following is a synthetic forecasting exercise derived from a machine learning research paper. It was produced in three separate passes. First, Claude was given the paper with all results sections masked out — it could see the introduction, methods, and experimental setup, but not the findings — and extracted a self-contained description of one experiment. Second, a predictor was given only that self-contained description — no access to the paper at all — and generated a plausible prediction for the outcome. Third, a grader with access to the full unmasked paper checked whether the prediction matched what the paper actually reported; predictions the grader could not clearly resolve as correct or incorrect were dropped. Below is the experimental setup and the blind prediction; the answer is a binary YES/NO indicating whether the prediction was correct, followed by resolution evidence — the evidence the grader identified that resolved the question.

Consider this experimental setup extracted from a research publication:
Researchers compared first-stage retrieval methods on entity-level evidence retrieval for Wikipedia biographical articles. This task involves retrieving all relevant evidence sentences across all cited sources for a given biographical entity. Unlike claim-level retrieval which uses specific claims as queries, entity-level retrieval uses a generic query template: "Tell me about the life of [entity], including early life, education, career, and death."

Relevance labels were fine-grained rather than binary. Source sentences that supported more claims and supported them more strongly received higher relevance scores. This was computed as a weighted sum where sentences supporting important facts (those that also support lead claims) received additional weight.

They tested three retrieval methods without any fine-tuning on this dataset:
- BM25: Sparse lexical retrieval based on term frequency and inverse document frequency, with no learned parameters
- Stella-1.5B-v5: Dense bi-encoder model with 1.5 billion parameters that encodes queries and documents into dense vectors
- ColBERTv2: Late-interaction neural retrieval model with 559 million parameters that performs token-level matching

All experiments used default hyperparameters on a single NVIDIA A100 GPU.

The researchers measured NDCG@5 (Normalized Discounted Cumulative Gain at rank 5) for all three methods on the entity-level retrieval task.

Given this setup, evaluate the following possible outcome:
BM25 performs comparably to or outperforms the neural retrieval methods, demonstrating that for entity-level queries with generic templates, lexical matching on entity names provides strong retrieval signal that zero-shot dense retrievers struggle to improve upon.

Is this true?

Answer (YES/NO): NO